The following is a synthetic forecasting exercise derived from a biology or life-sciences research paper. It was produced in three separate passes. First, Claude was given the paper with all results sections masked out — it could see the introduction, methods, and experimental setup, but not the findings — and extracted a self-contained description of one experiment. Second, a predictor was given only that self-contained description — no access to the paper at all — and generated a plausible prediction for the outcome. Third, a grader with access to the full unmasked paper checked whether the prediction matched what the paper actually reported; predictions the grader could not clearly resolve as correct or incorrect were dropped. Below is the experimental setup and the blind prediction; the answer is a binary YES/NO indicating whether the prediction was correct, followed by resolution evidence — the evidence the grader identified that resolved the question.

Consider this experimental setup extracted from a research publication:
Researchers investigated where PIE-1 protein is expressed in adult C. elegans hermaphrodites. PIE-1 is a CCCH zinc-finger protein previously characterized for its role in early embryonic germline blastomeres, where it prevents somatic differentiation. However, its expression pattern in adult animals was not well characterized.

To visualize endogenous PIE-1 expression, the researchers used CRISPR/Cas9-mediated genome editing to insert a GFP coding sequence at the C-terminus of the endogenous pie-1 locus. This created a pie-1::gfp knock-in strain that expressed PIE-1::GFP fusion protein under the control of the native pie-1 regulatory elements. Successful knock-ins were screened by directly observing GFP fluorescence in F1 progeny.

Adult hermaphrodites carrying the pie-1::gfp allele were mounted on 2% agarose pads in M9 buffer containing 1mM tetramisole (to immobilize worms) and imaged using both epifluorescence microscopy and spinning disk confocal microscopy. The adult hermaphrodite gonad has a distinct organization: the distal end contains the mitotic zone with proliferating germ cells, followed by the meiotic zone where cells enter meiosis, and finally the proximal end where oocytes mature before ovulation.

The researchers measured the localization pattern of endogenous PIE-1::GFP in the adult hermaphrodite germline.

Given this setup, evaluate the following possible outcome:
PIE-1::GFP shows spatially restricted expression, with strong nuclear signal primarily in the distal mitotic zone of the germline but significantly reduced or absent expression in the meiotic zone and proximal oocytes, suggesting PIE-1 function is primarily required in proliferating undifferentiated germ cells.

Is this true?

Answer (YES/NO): NO